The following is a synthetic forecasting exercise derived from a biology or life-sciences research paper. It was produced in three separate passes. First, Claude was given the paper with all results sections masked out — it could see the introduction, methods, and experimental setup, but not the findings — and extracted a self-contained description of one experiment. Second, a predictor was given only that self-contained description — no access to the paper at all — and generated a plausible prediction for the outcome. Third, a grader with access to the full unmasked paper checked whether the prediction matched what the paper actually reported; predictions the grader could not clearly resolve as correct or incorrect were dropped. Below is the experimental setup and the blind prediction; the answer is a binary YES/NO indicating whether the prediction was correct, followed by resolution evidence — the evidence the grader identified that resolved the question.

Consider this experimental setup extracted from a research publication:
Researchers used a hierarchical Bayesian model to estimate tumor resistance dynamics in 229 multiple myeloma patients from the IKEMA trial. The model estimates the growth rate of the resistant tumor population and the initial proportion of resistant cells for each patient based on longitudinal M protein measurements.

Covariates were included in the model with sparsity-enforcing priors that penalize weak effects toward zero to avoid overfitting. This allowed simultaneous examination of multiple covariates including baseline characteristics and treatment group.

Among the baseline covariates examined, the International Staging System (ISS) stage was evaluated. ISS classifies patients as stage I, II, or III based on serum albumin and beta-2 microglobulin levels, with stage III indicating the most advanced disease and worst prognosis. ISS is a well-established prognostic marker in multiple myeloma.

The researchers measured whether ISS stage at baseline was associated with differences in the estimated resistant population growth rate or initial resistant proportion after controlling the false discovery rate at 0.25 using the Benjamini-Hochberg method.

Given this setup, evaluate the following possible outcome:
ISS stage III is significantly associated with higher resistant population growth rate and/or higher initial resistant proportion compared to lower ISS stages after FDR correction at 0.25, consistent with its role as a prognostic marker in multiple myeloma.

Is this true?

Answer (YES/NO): NO